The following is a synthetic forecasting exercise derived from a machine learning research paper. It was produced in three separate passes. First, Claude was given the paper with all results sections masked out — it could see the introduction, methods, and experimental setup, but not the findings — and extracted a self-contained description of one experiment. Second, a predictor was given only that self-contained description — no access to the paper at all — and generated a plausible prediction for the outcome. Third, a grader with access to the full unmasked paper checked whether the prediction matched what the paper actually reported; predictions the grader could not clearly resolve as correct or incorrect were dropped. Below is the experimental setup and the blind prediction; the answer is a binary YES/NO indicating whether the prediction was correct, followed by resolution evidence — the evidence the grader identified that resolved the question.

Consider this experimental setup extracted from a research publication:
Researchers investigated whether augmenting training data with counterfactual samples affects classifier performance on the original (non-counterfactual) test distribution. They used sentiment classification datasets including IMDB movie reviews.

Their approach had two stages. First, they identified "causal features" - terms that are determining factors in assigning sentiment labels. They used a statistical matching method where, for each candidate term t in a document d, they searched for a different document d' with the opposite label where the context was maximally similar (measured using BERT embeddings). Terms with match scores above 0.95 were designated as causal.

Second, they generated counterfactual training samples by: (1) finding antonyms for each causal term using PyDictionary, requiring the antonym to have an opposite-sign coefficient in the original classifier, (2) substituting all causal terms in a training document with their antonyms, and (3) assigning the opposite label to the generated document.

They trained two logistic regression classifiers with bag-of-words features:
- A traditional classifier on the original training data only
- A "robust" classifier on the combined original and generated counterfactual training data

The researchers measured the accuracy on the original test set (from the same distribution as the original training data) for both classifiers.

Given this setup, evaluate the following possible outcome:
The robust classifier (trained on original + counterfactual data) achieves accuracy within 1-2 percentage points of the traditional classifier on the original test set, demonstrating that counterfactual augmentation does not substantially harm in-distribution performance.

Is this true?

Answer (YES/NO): NO